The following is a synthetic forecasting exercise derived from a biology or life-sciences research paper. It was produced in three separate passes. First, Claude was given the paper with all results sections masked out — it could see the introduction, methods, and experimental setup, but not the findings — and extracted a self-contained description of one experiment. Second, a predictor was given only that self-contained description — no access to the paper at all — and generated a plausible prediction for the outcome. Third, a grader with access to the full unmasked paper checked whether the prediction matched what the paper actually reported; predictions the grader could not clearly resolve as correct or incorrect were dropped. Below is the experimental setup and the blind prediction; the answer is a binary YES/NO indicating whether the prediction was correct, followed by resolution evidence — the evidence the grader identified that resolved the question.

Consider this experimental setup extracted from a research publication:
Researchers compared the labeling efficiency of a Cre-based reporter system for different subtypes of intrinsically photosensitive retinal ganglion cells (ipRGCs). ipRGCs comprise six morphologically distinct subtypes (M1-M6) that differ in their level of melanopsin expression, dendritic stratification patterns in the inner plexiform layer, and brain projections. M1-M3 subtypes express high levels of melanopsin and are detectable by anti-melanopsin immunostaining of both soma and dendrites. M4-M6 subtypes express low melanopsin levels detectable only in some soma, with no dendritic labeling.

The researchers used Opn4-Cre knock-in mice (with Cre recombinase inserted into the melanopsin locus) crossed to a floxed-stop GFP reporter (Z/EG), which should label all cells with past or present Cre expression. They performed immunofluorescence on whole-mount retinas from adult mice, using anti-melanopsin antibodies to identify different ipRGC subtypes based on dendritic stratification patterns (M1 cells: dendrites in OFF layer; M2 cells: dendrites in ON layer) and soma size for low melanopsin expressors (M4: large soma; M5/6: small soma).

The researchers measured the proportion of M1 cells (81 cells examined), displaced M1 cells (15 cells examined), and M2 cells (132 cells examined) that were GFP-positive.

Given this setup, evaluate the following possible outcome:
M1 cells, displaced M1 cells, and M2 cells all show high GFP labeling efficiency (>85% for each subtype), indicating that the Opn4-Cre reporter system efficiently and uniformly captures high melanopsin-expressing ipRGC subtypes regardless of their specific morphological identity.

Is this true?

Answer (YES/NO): NO